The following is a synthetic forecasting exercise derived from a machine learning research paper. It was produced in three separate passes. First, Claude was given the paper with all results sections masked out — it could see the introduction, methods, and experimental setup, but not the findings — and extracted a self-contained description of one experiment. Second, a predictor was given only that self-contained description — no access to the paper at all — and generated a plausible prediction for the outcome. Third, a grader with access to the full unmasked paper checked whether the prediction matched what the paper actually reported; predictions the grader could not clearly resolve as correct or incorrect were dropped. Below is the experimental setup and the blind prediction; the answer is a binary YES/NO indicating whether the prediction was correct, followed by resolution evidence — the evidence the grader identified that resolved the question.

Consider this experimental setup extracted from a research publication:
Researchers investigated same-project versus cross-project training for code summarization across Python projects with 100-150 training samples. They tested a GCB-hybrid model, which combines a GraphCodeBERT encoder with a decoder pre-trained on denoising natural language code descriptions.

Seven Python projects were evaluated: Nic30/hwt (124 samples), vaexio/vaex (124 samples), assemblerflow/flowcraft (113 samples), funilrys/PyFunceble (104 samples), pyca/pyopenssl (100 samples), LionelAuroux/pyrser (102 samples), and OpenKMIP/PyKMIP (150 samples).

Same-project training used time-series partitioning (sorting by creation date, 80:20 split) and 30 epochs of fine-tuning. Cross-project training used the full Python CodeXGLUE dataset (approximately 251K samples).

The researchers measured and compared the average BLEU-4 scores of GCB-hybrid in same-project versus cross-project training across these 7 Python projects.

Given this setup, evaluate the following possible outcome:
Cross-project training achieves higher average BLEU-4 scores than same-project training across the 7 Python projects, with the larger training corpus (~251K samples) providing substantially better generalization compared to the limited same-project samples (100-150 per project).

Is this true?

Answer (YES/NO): NO